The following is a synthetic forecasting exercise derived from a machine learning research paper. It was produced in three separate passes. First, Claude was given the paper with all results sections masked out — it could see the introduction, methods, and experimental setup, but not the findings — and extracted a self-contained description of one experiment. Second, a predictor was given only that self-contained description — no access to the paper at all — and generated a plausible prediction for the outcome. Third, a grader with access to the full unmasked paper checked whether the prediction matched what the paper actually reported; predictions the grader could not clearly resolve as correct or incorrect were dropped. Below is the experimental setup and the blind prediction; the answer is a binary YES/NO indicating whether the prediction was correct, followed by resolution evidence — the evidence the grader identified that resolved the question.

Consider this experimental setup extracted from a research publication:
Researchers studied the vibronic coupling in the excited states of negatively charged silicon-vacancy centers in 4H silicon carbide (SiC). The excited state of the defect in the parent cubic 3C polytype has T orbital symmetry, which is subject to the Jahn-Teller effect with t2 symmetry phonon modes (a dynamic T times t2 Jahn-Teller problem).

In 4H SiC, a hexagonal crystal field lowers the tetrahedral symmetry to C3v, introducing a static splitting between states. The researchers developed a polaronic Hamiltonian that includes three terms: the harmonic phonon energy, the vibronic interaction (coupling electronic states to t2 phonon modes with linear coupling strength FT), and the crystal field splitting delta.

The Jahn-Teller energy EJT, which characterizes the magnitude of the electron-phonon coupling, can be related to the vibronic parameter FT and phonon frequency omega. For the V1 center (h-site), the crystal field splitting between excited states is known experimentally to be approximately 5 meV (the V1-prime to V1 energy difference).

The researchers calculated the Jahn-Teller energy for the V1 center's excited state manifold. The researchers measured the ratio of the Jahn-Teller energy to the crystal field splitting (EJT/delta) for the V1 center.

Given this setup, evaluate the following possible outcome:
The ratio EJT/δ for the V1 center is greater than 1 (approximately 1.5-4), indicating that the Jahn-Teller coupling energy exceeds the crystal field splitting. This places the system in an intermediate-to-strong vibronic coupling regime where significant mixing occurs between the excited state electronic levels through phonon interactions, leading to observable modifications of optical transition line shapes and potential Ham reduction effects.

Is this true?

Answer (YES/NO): NO